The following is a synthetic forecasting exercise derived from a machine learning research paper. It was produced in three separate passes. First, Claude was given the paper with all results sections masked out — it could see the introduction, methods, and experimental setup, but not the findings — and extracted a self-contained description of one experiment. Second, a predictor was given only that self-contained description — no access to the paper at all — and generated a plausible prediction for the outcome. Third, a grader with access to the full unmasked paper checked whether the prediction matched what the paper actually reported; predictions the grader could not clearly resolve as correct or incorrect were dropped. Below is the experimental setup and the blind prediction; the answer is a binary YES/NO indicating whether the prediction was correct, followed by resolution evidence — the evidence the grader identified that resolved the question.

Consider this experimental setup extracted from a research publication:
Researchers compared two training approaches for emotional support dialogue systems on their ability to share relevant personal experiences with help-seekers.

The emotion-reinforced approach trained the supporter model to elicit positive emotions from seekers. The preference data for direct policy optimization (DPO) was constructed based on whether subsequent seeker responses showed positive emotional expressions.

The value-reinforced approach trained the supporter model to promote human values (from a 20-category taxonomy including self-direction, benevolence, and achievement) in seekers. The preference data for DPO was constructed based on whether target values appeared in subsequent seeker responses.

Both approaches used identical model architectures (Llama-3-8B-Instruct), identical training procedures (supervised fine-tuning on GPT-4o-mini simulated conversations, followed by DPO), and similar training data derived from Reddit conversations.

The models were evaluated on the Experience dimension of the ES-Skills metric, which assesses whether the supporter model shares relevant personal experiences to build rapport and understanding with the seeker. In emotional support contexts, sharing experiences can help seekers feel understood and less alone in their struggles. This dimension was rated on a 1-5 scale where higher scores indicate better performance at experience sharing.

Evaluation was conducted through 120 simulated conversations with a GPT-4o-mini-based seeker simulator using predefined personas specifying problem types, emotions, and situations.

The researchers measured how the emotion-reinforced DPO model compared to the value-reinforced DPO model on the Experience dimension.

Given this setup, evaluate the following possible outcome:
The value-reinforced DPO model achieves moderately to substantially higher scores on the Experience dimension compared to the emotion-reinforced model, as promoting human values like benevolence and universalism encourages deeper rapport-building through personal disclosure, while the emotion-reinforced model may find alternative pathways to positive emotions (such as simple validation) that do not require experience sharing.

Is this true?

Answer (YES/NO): NO